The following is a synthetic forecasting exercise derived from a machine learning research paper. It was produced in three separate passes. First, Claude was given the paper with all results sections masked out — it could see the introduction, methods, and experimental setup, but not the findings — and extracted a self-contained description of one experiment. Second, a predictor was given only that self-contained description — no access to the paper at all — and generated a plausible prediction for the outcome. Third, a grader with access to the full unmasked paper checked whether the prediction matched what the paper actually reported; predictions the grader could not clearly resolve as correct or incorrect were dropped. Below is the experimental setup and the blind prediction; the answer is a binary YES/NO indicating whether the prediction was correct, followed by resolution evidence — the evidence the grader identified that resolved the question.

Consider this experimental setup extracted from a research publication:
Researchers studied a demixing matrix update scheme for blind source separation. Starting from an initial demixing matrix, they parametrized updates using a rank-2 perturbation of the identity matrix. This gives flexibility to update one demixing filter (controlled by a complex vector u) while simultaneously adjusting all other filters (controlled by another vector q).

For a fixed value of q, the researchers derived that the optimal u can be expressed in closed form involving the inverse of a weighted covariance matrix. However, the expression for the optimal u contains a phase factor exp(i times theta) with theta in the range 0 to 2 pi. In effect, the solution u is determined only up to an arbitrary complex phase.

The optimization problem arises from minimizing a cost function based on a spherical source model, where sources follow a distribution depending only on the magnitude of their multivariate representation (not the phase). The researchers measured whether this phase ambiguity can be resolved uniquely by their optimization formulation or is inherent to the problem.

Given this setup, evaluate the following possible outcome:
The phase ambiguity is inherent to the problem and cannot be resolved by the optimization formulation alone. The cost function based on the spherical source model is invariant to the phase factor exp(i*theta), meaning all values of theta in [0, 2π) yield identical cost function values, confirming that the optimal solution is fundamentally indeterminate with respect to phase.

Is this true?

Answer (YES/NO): YES